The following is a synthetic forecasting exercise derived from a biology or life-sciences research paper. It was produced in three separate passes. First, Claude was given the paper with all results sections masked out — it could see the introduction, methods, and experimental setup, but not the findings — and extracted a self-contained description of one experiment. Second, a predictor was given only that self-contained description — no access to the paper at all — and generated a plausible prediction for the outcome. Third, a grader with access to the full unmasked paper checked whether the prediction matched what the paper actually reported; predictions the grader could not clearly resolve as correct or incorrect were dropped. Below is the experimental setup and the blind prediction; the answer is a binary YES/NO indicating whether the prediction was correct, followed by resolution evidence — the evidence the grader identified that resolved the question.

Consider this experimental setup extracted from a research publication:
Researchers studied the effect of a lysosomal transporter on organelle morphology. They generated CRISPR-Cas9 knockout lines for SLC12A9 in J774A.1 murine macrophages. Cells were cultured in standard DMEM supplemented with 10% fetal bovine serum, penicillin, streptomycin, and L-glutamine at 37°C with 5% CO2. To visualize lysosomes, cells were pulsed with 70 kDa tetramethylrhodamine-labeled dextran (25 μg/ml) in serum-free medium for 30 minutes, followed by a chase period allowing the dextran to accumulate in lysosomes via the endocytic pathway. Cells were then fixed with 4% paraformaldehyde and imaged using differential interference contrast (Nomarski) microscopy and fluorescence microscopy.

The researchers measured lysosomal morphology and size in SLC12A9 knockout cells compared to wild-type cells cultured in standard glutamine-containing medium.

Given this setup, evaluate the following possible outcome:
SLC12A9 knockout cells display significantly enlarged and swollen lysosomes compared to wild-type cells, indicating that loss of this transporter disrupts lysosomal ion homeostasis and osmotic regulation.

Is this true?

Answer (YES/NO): YES